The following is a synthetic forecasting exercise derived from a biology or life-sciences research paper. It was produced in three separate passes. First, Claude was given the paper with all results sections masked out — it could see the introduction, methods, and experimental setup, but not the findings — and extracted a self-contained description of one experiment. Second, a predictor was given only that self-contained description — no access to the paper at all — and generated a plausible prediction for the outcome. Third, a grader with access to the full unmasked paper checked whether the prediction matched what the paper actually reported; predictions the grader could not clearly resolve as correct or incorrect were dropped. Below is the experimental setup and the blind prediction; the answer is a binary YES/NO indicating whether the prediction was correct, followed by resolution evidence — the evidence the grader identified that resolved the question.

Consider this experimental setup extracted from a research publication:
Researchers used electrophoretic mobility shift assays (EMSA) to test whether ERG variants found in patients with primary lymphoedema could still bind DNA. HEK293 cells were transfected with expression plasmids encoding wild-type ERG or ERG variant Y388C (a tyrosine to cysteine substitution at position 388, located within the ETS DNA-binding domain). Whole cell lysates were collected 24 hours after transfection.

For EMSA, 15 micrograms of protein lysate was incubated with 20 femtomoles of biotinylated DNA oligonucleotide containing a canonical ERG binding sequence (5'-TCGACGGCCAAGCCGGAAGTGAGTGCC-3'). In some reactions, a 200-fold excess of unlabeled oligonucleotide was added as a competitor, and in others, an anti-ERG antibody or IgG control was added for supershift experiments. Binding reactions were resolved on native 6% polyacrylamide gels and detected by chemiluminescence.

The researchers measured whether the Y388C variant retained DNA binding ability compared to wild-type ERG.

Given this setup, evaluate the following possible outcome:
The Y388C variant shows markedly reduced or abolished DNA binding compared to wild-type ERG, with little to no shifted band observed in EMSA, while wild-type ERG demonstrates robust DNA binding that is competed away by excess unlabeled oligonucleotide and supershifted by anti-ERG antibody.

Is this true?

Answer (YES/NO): YES